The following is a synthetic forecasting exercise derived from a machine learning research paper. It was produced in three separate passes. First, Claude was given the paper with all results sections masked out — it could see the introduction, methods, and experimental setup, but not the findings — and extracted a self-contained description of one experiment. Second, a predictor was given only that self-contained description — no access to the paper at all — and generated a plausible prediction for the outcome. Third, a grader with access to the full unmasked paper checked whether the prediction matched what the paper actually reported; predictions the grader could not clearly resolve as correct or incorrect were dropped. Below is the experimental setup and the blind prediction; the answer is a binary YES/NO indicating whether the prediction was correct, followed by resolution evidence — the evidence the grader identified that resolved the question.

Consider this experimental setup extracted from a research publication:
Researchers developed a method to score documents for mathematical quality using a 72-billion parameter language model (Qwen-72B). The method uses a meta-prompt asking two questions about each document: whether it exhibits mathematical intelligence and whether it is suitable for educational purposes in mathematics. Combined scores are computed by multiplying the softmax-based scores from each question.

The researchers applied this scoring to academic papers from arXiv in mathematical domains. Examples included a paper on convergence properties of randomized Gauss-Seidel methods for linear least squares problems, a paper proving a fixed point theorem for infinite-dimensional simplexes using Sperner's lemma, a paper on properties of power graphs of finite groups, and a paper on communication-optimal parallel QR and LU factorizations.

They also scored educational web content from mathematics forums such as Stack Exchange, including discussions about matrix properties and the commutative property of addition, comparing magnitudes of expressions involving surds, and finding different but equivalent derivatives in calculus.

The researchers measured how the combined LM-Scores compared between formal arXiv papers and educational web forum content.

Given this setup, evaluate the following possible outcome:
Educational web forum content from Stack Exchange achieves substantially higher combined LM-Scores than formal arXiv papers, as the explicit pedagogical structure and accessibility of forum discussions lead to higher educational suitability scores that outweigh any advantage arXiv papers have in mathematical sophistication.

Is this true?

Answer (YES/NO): NO